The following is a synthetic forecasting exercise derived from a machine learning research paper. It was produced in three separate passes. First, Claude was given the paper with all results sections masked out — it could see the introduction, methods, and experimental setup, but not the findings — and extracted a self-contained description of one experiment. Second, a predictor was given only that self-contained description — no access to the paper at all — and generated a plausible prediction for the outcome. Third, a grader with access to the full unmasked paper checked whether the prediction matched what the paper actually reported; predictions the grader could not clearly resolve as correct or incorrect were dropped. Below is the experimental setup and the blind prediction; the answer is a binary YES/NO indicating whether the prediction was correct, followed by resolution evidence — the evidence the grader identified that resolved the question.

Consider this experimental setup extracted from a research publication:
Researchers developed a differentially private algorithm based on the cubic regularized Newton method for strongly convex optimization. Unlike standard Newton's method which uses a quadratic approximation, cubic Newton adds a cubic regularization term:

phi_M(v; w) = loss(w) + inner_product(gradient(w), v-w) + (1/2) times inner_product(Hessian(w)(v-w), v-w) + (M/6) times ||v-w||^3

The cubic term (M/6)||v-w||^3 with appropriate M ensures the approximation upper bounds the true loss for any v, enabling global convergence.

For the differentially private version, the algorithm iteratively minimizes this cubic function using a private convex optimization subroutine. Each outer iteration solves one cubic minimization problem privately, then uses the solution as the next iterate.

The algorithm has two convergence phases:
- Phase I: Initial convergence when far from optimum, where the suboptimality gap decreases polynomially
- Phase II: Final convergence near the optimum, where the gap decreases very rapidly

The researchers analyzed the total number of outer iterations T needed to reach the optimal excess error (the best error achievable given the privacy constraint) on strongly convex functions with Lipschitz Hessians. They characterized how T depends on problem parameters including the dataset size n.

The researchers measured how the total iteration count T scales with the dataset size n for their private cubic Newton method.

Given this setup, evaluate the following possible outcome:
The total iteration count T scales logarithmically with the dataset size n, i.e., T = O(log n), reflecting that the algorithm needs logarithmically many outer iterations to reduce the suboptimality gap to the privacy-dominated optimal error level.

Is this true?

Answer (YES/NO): NO